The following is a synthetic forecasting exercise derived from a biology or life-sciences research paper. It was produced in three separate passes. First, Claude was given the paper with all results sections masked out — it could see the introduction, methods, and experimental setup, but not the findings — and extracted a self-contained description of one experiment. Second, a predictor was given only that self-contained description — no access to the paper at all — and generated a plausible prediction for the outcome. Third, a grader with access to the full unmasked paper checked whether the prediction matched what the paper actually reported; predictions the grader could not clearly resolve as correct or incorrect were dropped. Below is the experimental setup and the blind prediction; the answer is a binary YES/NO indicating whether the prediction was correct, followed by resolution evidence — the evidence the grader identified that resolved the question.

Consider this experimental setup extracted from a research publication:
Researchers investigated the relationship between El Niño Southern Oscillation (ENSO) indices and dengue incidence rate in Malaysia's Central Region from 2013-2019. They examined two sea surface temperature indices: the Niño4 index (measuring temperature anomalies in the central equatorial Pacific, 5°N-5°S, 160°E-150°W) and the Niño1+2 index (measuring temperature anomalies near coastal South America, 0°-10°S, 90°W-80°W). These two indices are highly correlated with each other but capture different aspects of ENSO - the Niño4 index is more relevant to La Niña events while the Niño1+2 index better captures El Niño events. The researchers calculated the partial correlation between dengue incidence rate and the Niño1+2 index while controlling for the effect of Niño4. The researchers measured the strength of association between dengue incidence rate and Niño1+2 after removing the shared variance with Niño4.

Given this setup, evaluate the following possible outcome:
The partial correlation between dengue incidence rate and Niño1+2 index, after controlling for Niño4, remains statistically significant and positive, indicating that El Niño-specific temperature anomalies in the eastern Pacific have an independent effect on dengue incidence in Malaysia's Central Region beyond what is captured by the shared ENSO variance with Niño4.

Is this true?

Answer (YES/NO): NO